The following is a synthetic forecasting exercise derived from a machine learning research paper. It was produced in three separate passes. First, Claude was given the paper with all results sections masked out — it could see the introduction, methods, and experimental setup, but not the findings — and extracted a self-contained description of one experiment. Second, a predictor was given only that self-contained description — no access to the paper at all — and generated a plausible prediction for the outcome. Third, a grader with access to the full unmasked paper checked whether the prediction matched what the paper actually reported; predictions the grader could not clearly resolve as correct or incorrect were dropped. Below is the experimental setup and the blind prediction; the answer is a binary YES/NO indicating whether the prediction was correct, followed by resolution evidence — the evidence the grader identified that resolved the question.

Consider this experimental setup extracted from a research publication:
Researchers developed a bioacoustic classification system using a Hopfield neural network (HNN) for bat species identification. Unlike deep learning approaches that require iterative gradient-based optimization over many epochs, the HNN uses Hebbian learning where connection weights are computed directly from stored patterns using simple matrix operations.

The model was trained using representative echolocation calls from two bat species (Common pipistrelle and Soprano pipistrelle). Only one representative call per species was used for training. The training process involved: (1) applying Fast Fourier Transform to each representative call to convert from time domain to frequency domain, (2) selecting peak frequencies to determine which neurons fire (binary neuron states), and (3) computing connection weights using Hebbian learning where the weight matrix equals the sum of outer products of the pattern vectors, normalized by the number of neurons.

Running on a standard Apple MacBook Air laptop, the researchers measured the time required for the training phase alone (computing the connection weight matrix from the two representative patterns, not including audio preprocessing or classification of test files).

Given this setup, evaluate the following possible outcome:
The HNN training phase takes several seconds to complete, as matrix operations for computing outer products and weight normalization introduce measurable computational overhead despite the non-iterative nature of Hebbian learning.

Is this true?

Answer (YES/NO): NO